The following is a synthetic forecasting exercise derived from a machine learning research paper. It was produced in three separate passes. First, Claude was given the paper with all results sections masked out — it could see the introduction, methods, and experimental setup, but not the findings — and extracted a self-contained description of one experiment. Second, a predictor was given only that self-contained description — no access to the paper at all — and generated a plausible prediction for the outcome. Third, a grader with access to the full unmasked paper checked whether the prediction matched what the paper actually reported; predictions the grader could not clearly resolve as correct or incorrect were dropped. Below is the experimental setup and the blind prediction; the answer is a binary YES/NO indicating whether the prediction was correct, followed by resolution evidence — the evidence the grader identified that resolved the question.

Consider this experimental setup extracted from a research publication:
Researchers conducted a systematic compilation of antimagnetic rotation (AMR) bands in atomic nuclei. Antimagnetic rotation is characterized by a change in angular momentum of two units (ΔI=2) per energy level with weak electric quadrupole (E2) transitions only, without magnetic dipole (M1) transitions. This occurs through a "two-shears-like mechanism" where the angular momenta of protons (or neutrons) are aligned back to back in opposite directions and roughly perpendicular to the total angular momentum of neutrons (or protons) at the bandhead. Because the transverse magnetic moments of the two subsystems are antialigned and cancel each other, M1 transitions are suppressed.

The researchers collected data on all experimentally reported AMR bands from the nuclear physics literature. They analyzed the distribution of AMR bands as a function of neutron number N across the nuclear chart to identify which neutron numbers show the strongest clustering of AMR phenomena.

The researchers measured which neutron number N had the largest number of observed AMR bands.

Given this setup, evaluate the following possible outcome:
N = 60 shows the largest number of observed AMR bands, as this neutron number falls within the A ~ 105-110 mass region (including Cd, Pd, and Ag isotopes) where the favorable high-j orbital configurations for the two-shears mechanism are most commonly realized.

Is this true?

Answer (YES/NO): YES